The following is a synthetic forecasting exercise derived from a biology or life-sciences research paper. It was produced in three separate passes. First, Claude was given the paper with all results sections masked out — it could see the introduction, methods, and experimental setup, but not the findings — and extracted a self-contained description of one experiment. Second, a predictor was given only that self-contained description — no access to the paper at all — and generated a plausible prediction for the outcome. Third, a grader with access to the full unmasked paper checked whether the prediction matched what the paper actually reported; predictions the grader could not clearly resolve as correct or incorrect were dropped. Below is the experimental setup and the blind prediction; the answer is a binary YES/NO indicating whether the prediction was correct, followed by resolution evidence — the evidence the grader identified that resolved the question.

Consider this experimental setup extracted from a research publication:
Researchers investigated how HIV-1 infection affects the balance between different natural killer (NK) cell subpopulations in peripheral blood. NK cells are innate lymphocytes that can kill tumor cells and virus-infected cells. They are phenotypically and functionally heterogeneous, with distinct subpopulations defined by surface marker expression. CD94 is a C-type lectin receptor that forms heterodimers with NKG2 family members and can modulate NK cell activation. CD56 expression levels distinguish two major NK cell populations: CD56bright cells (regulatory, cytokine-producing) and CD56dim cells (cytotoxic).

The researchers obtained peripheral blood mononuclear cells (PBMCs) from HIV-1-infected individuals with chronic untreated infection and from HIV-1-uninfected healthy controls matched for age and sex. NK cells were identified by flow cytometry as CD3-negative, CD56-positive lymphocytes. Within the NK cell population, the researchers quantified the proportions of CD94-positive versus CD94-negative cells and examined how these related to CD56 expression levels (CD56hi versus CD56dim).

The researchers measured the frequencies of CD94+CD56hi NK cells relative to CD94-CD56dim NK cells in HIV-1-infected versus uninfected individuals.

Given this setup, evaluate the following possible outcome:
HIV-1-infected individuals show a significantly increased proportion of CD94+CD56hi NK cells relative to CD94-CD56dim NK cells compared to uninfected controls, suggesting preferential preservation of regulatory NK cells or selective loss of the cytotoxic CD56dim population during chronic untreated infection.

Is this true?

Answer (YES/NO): YES